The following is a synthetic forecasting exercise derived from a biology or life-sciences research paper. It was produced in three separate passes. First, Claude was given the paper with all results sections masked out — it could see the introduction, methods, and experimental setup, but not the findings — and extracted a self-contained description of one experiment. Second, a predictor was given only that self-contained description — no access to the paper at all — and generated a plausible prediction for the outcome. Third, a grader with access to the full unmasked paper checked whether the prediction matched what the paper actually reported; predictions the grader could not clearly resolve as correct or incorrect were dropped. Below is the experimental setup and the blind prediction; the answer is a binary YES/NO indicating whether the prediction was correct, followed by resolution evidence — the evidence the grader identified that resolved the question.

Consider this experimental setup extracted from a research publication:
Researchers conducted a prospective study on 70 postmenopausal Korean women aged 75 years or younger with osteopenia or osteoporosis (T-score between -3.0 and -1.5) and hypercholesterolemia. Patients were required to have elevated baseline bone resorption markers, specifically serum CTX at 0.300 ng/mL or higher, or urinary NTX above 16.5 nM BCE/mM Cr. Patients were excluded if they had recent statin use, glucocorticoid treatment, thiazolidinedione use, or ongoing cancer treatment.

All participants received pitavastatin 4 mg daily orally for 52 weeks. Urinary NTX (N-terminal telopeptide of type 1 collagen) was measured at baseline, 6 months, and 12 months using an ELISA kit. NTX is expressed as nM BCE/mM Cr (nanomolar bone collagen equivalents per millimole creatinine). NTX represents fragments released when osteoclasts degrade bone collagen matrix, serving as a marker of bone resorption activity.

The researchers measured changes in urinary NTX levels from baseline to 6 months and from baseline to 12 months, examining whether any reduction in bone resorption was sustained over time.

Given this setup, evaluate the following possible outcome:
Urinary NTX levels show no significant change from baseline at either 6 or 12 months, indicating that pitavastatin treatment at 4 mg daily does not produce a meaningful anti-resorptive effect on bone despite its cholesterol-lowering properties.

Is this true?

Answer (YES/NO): YES